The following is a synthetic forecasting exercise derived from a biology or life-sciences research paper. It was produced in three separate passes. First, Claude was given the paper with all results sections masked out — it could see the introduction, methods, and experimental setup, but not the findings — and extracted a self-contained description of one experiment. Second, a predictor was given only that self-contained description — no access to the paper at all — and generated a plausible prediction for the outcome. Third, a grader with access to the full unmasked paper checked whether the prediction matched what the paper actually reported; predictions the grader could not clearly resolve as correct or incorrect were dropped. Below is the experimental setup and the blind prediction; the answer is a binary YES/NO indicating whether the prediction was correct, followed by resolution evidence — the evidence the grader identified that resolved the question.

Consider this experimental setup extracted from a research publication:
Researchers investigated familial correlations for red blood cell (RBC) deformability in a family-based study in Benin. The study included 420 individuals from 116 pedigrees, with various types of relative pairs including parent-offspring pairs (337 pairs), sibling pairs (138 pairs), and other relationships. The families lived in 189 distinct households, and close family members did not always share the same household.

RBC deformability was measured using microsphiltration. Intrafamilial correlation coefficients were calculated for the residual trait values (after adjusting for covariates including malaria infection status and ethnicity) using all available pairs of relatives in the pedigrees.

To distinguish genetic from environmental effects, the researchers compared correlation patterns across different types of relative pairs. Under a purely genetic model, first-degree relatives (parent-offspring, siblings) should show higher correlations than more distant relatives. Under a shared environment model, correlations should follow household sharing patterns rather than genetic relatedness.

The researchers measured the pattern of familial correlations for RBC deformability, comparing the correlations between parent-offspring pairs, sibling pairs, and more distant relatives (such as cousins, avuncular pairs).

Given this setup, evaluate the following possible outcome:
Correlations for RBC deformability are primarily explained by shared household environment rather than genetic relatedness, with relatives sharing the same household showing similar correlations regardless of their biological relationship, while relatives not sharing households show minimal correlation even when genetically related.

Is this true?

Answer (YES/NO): NO